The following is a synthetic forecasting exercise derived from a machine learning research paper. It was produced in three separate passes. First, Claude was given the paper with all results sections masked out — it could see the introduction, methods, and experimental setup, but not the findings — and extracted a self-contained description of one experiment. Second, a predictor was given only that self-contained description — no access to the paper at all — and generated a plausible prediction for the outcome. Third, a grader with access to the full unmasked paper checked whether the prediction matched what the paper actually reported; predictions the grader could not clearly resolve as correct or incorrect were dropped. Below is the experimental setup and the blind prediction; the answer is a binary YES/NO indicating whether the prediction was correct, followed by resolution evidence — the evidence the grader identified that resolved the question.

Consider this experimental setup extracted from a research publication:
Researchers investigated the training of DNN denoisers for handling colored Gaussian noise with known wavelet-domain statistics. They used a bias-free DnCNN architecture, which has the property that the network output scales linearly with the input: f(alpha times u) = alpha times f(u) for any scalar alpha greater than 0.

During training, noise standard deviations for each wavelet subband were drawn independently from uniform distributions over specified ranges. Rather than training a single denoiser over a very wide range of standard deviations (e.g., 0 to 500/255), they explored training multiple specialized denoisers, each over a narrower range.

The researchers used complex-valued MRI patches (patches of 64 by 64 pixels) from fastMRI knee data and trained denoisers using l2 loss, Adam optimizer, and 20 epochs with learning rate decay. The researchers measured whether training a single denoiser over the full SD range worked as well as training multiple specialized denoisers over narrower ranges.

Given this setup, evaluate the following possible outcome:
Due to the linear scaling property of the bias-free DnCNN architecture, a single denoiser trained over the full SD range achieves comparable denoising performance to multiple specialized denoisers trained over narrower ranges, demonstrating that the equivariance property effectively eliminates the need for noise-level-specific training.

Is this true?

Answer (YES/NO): NO